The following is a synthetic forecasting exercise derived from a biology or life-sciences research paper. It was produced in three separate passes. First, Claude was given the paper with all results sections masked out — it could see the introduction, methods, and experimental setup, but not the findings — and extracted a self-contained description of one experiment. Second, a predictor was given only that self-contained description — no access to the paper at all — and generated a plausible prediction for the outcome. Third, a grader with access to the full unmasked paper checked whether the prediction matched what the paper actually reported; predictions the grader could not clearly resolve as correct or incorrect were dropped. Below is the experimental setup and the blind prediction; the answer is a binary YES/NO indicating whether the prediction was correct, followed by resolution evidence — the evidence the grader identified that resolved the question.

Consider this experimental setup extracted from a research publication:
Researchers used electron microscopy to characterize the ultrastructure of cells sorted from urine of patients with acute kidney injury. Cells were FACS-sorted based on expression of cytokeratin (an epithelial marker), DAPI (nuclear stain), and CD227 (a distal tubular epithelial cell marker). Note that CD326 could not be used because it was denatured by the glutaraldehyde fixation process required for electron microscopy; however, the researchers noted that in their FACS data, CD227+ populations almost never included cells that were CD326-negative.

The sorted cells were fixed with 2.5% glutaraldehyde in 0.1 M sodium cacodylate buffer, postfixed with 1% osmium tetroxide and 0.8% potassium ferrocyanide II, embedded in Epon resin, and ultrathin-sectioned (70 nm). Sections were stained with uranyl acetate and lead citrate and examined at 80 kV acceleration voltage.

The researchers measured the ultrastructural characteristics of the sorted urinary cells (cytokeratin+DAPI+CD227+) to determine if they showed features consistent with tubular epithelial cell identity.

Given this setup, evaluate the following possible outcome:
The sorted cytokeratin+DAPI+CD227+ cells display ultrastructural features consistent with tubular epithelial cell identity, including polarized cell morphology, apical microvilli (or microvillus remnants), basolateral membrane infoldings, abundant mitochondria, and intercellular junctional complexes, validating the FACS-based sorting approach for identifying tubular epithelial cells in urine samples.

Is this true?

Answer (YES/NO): NO